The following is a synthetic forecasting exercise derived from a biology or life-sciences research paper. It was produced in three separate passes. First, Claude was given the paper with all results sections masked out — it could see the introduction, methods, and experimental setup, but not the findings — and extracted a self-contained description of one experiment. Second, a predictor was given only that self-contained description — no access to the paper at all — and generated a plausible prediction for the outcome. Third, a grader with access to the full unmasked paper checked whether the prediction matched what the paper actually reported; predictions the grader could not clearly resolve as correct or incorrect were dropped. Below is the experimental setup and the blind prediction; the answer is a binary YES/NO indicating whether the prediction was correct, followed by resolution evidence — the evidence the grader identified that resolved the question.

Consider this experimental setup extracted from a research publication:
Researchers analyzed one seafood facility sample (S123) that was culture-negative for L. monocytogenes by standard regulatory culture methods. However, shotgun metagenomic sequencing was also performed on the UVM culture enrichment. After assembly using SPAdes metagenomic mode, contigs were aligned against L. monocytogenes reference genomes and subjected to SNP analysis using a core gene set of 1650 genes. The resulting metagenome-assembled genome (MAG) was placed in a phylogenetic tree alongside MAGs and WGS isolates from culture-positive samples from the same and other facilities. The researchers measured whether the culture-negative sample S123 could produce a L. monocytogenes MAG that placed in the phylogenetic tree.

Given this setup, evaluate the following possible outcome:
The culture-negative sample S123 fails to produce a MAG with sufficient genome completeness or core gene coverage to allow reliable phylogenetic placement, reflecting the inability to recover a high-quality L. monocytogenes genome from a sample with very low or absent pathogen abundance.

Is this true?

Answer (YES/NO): NO